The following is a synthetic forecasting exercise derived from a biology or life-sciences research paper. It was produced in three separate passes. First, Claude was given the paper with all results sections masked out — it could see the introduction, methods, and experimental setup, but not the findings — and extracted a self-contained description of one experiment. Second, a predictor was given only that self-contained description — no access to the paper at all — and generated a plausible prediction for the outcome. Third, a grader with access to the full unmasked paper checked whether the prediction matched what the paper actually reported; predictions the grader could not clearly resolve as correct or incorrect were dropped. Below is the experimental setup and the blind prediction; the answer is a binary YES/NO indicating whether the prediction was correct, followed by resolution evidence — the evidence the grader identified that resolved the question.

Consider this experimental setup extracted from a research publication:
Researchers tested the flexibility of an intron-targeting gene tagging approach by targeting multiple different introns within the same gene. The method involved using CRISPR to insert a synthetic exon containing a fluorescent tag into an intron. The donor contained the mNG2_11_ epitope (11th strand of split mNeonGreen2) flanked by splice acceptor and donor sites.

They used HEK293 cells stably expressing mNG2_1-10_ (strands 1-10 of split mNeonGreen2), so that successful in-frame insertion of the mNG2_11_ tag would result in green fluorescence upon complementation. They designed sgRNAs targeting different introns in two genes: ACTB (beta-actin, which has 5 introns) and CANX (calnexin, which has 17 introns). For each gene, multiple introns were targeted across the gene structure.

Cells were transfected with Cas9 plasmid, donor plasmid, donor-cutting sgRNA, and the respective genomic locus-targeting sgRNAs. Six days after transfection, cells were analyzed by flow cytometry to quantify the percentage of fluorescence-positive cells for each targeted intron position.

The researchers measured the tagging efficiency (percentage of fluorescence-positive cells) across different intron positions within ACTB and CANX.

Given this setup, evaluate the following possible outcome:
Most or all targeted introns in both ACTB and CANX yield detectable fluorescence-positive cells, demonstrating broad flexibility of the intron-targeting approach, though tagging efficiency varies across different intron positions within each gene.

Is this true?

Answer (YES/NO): YES